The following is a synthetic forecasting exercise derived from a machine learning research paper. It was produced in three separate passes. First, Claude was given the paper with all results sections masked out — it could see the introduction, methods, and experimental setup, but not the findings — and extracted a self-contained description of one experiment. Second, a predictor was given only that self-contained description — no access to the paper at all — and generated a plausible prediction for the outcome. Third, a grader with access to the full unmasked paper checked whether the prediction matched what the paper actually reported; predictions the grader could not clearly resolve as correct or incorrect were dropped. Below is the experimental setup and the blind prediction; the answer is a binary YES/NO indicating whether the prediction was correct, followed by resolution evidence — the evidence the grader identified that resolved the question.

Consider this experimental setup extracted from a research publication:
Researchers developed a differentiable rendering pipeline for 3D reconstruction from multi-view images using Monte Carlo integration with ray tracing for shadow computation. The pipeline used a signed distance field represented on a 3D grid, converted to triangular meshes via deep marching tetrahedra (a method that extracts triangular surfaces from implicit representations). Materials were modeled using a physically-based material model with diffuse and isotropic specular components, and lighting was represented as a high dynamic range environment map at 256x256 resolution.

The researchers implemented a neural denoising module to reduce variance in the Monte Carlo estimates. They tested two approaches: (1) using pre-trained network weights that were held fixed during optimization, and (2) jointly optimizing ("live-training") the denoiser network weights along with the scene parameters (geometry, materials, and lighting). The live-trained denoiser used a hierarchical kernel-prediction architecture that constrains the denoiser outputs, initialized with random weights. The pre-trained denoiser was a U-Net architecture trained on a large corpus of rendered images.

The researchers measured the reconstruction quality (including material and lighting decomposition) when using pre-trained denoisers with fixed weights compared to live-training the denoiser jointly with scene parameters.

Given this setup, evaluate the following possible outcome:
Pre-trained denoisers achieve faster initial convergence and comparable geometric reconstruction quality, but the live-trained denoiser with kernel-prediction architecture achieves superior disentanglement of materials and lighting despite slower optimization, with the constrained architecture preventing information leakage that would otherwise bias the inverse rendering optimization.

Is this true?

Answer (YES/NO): NO